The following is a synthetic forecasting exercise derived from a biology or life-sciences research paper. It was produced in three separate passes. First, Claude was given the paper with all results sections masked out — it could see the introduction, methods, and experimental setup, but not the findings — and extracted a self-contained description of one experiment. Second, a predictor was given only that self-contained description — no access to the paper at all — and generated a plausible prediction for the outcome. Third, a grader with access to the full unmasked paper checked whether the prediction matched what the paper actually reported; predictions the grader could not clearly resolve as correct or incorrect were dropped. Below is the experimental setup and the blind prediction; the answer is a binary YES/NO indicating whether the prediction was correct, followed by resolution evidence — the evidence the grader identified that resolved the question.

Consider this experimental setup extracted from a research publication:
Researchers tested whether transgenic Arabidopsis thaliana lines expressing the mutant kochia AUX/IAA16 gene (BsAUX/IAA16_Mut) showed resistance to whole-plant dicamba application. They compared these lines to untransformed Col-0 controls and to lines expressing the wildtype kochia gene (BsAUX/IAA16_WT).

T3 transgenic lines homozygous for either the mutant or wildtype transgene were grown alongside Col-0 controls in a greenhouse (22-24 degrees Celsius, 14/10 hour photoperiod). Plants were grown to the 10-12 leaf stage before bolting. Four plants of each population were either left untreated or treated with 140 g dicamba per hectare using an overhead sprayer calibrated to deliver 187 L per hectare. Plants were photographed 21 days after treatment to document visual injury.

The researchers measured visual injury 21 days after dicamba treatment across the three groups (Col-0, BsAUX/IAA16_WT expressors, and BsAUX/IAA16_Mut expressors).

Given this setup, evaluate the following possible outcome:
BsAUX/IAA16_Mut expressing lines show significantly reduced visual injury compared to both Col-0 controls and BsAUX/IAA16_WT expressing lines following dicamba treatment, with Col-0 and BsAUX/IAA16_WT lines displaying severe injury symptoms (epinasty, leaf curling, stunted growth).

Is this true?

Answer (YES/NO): NO